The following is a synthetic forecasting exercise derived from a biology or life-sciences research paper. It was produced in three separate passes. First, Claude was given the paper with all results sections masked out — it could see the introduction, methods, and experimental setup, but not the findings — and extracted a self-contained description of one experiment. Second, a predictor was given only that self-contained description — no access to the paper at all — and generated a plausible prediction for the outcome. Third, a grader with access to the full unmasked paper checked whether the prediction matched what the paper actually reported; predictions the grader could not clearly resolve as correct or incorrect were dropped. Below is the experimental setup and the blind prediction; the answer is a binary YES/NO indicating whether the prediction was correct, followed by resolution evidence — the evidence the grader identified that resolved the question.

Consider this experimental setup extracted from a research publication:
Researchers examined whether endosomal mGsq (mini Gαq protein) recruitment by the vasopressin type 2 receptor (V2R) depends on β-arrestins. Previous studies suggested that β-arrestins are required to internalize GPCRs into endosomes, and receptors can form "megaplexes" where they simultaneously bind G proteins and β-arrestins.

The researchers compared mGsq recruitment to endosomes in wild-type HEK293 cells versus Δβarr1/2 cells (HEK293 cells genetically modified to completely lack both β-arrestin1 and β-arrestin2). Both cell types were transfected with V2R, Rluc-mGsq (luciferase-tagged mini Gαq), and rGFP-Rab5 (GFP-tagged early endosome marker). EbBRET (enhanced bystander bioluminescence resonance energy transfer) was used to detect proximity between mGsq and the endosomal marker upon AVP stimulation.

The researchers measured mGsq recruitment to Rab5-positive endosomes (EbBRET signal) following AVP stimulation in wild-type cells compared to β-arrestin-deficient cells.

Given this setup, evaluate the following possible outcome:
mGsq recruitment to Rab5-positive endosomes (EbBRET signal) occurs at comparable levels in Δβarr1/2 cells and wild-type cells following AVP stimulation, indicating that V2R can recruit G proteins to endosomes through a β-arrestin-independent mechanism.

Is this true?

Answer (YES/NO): NO